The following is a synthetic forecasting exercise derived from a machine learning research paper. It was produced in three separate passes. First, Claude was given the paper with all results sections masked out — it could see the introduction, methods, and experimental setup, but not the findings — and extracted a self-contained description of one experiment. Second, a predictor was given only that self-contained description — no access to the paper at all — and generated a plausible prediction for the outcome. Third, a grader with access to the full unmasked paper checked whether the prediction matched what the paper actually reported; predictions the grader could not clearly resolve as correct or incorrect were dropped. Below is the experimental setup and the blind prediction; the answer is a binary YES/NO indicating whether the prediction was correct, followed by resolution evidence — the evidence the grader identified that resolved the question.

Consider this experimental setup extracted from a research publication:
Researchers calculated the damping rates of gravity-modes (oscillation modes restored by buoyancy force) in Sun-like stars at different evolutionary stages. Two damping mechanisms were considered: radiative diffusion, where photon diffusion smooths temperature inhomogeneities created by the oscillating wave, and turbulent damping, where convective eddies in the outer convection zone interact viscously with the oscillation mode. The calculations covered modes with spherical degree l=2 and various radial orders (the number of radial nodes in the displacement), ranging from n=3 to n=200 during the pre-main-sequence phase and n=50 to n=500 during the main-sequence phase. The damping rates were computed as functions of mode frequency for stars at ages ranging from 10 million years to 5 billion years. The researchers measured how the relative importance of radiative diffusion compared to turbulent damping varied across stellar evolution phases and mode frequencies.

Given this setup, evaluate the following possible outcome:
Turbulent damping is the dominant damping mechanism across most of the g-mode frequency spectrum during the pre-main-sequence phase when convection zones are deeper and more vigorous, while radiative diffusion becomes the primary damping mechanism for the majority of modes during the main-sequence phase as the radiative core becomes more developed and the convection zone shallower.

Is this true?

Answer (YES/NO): NO